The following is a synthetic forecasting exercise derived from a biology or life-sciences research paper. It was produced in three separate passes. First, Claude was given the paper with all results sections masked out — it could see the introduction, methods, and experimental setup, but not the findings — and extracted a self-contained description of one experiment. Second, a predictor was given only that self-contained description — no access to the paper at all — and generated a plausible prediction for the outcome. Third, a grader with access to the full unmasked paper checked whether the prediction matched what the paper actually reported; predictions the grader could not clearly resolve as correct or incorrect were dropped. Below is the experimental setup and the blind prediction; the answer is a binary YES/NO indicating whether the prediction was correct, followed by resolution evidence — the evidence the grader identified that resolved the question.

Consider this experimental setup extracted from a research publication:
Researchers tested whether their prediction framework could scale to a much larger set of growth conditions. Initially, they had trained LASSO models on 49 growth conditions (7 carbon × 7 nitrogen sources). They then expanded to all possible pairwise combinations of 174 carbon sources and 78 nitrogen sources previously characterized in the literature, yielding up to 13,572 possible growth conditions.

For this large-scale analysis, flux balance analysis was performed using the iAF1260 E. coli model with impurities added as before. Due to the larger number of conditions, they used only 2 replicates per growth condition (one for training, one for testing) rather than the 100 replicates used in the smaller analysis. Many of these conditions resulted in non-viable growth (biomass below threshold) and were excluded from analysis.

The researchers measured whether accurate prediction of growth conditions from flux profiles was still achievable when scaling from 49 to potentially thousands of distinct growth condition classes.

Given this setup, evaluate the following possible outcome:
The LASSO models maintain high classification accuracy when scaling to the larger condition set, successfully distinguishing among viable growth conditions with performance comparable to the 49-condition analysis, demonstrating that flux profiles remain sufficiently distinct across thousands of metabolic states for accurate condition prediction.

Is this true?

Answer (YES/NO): NO